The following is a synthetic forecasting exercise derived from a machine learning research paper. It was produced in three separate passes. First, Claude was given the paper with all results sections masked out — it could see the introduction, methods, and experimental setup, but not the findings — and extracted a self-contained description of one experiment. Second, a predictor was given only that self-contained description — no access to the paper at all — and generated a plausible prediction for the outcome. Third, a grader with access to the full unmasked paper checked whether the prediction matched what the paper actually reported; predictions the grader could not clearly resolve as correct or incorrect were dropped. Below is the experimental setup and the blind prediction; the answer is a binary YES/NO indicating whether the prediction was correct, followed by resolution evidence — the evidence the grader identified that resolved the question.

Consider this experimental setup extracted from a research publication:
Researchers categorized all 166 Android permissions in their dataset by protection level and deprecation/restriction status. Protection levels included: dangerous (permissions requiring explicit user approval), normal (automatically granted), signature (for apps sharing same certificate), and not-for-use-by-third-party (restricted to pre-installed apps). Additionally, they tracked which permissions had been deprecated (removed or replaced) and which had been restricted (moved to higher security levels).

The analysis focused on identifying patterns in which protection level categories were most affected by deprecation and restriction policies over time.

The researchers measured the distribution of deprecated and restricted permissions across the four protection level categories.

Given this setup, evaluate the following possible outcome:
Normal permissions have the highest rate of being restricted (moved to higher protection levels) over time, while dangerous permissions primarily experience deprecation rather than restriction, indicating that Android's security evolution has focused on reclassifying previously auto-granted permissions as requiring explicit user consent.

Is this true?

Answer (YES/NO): NO